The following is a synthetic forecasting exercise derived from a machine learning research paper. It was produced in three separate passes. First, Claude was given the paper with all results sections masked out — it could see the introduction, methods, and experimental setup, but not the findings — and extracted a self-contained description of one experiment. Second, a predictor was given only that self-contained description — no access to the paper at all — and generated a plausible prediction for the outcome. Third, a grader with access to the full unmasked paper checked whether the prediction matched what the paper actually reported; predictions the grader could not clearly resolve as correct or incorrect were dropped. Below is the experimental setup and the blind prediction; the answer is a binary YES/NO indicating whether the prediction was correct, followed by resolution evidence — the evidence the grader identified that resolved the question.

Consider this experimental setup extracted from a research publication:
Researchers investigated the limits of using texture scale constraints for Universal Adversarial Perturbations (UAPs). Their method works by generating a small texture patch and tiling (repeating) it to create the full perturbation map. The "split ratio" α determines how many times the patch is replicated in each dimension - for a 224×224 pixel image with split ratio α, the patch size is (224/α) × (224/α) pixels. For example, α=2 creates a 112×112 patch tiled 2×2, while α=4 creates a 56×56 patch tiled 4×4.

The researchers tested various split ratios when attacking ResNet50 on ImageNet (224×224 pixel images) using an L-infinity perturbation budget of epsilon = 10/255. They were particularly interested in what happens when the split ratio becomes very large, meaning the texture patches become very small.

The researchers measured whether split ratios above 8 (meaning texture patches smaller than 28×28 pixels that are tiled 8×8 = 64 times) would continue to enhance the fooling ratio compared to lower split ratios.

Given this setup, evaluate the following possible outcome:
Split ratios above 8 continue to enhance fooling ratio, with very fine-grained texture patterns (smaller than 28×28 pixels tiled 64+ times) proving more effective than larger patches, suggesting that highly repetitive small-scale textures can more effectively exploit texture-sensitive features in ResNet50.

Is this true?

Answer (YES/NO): NO